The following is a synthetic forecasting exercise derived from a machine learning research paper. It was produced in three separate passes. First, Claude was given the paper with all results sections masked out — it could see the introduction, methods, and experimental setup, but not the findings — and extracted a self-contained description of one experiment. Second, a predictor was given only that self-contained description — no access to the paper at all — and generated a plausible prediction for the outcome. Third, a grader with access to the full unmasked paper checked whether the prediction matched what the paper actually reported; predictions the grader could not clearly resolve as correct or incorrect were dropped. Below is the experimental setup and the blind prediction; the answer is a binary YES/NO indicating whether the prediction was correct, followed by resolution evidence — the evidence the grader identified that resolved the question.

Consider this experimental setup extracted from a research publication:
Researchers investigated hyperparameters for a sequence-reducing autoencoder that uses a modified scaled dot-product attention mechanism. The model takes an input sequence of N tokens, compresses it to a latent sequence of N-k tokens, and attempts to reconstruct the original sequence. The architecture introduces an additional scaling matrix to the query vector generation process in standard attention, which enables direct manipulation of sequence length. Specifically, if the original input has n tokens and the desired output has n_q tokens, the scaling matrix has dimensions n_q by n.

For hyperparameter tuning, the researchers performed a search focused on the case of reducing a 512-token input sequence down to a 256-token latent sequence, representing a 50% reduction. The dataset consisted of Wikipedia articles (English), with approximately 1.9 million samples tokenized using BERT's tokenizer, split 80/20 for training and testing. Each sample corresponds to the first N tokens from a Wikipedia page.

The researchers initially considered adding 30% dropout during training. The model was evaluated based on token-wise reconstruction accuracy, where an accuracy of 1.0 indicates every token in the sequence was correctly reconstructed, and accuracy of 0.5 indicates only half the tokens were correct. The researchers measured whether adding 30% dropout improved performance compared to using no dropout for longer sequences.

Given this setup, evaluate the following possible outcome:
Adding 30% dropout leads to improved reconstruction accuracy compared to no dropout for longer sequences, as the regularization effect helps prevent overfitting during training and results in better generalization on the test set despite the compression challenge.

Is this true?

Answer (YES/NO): NO